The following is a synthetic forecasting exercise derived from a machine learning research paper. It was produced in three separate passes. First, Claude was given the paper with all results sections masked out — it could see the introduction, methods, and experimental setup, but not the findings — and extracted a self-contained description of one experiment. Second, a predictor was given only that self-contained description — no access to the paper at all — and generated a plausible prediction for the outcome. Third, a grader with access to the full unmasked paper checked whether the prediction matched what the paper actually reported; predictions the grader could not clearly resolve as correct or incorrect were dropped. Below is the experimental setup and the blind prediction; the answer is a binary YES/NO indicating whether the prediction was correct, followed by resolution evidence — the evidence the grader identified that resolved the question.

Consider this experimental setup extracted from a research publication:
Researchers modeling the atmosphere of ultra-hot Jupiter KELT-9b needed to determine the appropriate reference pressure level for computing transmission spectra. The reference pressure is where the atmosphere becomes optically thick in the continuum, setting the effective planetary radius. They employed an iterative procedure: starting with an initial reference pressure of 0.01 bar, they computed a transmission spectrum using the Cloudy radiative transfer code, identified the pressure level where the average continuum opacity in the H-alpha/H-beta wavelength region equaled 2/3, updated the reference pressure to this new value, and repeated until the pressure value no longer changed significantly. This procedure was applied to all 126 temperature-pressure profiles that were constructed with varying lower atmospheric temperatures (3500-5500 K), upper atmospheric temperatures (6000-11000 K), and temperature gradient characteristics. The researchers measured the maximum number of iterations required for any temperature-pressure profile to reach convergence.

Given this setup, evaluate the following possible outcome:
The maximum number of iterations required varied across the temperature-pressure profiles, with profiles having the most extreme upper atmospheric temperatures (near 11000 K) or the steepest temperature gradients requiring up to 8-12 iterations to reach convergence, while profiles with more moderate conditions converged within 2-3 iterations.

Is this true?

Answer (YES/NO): NO